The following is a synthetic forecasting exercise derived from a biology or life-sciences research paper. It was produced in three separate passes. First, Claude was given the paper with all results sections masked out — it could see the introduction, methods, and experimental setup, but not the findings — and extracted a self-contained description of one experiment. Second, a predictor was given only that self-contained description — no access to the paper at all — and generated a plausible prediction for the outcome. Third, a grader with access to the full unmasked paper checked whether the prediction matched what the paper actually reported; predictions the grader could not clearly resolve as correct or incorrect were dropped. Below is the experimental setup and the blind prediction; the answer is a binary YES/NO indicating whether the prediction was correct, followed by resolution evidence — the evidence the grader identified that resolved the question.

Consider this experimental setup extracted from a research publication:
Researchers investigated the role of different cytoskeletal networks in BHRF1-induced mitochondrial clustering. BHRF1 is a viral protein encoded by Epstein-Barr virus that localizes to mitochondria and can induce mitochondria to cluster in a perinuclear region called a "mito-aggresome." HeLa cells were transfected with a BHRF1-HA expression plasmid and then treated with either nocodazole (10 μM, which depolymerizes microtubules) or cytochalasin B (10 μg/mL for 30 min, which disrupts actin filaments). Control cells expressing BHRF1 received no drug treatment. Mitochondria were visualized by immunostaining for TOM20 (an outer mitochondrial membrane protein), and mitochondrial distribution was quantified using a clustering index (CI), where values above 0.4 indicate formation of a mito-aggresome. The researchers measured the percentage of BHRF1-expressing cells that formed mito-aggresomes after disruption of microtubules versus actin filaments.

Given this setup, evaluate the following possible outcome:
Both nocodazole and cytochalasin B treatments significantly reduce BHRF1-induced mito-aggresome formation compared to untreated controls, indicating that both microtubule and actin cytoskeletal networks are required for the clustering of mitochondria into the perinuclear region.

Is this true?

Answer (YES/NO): NO